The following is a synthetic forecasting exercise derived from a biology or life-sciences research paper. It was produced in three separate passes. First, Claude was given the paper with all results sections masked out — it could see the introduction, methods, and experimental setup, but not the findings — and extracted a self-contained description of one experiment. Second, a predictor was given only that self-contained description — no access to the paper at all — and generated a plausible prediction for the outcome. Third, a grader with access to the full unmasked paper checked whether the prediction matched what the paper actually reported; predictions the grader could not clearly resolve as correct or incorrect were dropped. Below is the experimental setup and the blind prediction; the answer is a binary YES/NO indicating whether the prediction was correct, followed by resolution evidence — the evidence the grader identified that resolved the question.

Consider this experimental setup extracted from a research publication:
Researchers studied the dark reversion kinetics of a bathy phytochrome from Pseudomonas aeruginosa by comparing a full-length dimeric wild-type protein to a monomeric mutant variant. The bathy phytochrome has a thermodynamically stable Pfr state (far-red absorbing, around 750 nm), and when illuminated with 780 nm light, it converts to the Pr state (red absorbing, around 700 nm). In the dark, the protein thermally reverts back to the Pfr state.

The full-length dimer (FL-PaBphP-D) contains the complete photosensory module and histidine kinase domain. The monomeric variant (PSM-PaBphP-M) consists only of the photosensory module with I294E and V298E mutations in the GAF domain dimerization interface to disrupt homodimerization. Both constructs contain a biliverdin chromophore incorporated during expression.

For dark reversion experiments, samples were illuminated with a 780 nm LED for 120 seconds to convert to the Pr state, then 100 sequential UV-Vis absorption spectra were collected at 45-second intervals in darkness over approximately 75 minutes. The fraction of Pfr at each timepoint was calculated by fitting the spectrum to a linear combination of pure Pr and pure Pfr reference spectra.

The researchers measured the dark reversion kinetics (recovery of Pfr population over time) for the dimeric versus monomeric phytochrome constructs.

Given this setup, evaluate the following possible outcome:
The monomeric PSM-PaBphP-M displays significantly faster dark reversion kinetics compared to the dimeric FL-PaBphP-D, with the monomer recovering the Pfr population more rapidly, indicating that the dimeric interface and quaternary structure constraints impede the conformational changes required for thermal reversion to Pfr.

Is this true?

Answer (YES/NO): NO